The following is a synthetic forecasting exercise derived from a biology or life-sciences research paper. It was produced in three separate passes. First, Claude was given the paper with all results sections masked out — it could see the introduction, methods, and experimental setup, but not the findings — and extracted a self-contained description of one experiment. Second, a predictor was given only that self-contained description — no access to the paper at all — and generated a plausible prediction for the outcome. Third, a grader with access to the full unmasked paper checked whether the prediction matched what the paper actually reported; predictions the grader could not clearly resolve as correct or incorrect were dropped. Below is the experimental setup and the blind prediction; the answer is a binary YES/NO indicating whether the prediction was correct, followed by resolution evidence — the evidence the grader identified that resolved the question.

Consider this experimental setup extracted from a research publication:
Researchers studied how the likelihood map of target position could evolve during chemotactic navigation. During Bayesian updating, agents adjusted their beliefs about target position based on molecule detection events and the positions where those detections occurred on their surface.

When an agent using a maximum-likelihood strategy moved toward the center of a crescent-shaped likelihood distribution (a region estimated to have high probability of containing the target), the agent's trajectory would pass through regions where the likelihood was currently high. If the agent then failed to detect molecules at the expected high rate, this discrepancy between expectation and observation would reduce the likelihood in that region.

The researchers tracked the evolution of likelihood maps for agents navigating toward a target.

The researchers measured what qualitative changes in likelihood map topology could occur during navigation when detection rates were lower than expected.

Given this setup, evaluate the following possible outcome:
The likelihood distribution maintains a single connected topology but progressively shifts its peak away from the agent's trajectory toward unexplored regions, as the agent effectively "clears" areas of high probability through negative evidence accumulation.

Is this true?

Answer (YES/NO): NO